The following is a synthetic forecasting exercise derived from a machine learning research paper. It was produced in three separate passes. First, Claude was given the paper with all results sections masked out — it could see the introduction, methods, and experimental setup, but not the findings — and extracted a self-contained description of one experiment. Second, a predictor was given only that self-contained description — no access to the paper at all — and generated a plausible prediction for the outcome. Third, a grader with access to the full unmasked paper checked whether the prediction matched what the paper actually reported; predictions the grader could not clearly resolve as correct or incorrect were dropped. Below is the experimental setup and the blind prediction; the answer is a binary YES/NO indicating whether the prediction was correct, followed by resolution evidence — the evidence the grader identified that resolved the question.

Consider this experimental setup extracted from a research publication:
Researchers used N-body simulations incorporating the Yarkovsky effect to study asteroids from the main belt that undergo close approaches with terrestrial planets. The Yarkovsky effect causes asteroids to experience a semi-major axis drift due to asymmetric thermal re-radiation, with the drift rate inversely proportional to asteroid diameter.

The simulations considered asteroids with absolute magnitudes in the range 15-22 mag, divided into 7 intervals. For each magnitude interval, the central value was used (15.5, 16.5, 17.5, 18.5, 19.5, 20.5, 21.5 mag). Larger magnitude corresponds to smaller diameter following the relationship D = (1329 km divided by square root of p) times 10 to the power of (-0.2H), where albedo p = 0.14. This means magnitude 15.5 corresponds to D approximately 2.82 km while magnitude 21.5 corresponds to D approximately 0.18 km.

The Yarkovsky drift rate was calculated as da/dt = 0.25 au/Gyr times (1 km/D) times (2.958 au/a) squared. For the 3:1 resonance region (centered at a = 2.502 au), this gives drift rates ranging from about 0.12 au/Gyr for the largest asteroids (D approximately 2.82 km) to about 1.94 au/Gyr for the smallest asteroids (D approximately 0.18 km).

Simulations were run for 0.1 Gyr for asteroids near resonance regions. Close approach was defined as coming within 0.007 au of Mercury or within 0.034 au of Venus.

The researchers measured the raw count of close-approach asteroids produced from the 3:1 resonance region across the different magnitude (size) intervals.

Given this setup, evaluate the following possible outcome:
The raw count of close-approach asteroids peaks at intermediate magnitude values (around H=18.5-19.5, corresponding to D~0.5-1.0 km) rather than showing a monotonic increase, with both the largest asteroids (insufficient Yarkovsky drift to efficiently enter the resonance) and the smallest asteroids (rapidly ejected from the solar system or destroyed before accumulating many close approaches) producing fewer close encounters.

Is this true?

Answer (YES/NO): NO